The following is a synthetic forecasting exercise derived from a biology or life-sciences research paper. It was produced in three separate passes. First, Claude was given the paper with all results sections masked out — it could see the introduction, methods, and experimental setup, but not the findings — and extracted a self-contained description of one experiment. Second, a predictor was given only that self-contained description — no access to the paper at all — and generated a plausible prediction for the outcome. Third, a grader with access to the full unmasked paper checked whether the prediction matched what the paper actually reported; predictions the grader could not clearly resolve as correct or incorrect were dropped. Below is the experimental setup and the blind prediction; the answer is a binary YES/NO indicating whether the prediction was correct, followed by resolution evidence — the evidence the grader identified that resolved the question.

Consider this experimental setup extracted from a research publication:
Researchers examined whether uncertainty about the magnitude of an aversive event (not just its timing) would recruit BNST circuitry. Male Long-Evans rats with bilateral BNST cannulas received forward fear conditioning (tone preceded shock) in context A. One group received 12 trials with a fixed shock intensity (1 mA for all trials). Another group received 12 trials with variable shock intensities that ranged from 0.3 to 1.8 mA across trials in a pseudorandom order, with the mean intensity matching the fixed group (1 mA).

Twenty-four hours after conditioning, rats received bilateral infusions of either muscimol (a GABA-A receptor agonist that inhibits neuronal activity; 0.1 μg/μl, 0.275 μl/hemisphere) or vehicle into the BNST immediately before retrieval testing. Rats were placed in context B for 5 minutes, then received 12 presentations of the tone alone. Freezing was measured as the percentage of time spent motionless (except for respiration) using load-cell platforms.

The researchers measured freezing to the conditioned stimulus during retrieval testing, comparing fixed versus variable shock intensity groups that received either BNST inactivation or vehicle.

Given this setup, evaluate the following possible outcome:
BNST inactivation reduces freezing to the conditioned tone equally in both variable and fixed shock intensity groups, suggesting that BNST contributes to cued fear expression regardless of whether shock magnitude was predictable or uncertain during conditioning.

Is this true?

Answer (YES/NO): NO